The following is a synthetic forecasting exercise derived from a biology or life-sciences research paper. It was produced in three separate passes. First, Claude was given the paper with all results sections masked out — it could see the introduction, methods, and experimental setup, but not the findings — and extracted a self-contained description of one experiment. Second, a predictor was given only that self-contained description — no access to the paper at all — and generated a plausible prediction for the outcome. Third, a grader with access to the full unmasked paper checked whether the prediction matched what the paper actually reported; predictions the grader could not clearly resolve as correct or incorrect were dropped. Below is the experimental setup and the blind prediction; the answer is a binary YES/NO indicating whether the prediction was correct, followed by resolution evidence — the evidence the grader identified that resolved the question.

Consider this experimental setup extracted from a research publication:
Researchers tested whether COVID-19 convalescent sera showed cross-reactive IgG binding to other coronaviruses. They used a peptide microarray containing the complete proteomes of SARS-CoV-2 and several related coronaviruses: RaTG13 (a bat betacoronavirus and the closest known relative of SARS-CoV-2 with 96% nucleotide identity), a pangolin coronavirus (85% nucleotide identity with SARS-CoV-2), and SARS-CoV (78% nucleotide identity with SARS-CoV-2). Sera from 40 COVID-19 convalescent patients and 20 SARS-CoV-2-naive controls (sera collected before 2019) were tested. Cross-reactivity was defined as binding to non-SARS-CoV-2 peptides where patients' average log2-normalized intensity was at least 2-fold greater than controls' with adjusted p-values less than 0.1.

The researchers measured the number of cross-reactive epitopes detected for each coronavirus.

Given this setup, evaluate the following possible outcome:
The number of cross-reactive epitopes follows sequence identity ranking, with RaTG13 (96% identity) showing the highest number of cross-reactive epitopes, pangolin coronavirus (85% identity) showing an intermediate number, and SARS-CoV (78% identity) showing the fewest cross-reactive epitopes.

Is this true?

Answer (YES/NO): YES